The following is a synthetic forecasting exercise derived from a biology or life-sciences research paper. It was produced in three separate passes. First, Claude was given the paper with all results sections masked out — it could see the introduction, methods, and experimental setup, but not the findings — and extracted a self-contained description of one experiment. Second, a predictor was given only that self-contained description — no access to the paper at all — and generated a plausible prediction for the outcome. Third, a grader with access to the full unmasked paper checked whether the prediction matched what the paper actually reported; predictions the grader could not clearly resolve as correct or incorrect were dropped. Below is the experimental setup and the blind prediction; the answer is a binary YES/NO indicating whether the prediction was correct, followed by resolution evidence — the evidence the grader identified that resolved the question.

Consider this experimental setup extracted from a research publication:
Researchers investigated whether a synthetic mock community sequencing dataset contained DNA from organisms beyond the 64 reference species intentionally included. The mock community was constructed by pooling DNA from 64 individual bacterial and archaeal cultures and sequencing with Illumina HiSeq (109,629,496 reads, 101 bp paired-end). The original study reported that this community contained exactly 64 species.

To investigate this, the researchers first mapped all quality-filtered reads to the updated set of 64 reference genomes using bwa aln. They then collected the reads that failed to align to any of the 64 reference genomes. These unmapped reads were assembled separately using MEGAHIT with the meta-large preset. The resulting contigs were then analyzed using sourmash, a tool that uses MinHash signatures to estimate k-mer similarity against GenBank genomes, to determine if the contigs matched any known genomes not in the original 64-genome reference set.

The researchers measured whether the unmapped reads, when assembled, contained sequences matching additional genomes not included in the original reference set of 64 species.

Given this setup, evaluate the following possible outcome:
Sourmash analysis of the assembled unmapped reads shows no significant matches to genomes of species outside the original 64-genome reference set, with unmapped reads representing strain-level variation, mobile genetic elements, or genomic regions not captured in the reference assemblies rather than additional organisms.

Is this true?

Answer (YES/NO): NO